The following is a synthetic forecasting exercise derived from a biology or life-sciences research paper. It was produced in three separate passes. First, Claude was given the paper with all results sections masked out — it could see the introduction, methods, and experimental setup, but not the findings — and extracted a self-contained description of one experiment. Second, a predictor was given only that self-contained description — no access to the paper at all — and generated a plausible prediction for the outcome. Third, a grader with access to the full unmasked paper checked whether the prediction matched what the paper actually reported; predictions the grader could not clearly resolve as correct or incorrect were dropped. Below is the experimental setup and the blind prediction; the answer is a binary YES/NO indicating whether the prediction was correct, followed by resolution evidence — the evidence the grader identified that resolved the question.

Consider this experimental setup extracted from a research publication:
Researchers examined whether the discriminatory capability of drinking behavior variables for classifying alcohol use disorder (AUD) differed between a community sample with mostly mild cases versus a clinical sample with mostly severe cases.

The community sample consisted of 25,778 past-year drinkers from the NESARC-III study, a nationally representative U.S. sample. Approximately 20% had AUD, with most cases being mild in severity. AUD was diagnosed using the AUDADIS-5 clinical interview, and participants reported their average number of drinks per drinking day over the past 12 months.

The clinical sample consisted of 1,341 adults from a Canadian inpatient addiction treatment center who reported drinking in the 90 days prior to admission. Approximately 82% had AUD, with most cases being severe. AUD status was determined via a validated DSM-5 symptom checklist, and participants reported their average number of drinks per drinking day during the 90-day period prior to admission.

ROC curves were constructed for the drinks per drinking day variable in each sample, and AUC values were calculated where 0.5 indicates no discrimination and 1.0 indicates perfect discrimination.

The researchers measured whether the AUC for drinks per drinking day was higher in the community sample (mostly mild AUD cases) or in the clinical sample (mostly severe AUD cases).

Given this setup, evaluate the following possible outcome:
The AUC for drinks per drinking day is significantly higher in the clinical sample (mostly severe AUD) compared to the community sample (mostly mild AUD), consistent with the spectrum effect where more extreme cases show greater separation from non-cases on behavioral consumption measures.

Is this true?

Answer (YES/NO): YES